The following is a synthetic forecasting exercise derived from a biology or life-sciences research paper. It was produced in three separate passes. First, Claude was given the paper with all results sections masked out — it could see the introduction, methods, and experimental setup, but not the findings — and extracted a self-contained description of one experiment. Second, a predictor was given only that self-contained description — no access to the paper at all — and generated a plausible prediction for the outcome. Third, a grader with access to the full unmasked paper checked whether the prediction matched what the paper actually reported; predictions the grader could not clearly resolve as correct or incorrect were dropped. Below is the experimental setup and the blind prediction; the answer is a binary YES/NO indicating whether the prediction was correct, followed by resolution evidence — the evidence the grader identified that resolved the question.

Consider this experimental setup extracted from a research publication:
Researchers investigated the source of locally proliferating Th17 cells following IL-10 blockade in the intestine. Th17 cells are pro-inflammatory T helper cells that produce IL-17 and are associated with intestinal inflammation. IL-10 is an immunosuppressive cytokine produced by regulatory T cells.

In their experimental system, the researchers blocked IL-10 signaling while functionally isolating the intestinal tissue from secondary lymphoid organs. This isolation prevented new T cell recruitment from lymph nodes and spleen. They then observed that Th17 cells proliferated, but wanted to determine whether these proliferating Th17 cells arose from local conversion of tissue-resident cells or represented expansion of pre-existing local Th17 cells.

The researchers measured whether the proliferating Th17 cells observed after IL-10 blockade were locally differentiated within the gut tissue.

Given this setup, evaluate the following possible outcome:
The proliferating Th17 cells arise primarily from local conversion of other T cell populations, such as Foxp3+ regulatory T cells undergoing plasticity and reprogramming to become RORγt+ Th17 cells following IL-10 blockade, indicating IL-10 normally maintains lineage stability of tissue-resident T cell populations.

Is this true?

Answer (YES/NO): NO